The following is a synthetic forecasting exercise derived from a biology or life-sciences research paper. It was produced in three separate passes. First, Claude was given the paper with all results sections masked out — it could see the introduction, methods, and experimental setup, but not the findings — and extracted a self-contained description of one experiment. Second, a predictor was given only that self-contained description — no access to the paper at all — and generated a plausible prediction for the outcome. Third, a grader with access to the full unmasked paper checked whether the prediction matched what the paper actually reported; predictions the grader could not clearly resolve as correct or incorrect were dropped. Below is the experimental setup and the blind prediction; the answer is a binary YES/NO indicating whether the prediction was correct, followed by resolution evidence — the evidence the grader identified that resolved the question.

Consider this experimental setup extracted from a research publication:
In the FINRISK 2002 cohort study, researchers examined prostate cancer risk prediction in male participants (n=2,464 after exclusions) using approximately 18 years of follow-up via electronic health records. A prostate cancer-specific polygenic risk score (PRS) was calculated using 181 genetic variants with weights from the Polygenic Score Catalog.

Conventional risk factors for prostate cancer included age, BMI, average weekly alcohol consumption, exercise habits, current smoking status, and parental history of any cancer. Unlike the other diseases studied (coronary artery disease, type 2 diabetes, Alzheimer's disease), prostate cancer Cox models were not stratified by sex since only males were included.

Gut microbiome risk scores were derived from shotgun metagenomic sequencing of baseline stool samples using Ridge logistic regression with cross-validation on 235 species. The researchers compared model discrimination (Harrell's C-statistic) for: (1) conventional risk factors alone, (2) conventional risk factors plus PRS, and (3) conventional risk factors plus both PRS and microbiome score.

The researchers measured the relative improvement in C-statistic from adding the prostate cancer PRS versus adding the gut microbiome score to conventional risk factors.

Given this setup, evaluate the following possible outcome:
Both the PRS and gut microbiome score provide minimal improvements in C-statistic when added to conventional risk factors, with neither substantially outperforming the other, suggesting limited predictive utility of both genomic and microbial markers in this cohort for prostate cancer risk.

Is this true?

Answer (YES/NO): NO